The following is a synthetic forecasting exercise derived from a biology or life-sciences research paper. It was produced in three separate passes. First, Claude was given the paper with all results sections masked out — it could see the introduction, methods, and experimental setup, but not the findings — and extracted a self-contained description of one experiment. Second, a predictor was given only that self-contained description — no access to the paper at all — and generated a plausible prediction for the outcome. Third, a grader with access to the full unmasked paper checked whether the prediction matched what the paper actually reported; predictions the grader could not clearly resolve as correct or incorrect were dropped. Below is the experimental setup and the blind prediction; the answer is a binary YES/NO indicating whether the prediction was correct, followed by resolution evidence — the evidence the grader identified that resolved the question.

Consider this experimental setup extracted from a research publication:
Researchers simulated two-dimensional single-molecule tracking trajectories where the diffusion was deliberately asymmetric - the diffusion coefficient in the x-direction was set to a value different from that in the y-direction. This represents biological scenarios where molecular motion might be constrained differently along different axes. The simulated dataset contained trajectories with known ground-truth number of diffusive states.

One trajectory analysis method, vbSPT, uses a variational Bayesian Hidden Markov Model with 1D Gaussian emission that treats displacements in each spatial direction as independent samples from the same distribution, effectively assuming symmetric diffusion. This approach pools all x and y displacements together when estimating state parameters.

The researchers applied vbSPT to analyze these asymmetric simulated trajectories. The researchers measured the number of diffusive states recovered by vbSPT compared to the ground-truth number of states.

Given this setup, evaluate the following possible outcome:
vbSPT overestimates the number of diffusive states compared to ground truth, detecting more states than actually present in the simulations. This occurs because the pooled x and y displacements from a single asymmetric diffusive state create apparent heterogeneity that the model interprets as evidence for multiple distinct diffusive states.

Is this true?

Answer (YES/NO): YES